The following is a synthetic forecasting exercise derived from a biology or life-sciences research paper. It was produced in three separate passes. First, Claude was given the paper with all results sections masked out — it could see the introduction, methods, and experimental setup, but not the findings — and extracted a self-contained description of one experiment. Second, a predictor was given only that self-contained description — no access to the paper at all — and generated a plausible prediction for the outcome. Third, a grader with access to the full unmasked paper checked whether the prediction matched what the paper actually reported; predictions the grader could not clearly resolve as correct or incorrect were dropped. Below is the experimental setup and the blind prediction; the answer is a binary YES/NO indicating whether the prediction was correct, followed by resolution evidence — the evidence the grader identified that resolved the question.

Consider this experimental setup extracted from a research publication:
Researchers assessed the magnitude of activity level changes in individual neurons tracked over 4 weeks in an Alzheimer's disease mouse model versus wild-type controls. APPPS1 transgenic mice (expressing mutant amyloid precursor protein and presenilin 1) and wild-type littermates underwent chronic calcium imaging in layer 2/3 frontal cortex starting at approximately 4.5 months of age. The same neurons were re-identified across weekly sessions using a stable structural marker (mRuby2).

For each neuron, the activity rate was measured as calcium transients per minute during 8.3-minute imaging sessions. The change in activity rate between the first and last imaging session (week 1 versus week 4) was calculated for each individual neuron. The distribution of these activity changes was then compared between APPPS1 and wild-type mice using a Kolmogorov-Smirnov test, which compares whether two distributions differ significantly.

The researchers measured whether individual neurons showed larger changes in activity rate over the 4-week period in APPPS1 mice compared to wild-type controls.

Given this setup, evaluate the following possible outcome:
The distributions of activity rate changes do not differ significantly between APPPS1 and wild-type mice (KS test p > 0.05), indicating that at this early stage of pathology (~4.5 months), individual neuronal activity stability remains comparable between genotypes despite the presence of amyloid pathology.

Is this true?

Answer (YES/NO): NO